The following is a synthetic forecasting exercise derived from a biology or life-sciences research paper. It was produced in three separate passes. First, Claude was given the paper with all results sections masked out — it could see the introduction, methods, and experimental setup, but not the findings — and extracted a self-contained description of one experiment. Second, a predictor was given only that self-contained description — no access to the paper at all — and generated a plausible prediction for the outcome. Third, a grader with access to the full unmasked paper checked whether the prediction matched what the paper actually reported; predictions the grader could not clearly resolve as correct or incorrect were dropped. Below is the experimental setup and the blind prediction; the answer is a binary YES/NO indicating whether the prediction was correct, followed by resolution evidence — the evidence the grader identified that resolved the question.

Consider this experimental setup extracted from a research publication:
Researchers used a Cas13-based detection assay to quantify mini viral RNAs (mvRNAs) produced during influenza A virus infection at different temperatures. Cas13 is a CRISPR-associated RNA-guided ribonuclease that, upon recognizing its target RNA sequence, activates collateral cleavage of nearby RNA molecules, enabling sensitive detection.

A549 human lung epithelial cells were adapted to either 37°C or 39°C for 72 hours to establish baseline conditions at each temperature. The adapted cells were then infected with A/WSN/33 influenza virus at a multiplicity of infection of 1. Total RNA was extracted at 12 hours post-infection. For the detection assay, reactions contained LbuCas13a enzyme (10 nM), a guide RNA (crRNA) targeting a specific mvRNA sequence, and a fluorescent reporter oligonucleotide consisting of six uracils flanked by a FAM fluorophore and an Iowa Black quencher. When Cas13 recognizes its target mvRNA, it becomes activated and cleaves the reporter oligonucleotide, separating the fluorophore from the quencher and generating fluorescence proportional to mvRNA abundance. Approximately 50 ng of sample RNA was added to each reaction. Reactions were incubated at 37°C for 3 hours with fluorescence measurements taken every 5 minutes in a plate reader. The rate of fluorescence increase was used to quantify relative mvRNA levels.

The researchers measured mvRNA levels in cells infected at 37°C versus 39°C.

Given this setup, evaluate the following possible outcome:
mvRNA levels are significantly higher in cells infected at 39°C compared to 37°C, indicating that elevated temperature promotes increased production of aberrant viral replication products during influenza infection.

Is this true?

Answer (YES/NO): YES